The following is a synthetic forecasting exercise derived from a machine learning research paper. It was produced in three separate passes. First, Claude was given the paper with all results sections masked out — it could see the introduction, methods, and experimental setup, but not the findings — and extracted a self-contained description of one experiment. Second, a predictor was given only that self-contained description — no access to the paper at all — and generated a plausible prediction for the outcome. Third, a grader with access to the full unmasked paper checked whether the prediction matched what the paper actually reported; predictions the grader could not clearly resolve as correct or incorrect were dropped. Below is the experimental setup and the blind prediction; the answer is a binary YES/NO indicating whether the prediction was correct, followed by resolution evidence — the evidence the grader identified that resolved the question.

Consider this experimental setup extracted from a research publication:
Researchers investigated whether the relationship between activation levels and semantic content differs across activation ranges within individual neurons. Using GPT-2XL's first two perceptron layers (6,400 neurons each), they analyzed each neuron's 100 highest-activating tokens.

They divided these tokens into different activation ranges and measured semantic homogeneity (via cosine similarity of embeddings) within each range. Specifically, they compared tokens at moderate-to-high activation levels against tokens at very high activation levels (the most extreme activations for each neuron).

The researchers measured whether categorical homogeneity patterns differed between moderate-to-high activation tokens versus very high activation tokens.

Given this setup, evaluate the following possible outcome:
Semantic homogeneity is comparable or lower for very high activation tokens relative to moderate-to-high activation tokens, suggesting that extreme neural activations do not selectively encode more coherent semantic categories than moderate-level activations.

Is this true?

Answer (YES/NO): NO